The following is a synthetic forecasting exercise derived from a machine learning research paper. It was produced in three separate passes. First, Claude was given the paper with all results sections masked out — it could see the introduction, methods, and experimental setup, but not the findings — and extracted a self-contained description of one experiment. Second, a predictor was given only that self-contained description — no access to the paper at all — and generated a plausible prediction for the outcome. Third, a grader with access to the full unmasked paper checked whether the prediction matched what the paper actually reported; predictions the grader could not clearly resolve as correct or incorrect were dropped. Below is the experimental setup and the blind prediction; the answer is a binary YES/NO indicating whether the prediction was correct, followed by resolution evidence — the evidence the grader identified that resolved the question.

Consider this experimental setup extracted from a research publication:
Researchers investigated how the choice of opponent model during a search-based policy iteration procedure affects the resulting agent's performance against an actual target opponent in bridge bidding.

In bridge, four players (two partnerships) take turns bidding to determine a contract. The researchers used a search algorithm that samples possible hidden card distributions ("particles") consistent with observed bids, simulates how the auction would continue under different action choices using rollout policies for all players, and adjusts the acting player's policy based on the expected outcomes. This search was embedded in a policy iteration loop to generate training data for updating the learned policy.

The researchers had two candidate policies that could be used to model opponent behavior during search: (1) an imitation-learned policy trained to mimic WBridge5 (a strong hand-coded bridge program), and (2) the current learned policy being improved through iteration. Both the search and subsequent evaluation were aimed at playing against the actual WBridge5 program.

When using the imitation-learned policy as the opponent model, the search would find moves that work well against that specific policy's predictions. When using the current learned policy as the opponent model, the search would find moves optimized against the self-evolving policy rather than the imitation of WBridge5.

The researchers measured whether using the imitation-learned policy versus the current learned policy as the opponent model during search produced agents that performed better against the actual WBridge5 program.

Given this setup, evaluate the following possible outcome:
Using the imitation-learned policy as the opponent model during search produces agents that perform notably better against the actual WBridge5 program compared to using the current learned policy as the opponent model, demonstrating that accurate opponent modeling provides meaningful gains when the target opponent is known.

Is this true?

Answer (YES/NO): NO